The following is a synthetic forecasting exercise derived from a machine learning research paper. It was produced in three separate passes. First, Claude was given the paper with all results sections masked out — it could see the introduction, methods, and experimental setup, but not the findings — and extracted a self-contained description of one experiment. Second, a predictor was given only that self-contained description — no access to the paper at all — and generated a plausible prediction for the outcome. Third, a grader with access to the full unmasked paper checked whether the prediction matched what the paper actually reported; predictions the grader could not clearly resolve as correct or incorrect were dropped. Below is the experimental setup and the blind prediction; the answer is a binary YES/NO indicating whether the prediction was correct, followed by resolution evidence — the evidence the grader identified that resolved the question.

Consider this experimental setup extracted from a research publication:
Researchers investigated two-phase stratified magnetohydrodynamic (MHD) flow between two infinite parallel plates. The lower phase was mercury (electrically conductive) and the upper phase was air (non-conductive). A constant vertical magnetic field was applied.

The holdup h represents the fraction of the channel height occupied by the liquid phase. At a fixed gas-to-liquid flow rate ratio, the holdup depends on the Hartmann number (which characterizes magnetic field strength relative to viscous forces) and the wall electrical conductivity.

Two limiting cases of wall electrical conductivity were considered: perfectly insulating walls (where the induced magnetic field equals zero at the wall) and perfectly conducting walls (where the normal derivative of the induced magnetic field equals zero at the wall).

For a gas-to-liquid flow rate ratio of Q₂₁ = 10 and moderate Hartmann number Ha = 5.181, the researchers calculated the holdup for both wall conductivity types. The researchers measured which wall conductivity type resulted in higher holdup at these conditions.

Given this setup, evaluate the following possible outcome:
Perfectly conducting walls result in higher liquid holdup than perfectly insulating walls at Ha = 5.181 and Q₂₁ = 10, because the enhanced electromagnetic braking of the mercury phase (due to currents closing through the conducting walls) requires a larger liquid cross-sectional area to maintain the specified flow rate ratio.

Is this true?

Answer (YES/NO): YES